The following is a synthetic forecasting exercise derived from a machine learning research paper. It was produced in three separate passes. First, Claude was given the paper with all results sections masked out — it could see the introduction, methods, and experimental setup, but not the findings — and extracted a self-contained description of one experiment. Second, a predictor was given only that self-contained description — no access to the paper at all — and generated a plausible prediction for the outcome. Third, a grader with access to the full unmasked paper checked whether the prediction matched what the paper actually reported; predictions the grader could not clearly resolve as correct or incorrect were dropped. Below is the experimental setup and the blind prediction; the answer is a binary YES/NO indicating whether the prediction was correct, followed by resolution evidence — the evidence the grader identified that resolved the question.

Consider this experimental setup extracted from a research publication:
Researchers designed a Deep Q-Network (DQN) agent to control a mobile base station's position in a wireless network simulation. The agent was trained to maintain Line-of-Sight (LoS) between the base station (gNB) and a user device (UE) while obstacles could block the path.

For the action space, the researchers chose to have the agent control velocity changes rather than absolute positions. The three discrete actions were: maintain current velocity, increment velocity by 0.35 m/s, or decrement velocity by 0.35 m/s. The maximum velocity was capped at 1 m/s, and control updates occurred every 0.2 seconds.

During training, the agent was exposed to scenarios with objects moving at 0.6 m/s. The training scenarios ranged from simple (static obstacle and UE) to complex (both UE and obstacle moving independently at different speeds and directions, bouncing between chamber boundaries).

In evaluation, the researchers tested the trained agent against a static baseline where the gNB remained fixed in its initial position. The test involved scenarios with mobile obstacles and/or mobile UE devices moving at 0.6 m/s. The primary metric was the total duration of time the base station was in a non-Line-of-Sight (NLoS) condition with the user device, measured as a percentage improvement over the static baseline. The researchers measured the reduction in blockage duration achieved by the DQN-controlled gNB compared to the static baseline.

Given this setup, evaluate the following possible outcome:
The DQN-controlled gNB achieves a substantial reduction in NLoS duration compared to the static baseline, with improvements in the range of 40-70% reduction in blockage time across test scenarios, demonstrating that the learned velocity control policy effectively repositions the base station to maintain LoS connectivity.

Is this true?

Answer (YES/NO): NO